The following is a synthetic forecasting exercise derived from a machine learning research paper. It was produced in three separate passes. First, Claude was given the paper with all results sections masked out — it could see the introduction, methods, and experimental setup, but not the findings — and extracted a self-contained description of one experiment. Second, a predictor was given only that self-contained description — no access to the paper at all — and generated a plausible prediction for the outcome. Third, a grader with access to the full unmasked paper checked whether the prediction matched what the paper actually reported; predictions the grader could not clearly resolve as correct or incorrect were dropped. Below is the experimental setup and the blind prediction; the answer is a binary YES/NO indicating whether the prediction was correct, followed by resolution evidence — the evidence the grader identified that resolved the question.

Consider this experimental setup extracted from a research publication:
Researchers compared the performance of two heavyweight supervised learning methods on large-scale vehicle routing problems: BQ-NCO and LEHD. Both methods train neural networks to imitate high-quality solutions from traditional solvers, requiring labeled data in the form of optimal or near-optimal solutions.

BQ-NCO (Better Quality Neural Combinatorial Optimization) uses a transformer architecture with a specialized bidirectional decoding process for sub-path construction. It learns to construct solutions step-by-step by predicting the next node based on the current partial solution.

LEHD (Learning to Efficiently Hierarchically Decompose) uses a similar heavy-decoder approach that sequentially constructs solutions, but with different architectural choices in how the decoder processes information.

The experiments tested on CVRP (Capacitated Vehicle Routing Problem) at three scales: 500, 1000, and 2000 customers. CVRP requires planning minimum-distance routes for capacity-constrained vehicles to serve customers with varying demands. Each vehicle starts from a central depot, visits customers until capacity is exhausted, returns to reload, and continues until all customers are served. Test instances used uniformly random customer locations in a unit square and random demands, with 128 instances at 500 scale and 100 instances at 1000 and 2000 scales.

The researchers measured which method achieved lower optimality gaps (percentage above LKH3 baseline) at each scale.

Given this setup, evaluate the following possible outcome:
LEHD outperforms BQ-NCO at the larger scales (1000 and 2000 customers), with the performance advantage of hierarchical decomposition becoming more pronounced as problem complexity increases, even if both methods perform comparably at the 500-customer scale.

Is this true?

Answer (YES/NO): YES